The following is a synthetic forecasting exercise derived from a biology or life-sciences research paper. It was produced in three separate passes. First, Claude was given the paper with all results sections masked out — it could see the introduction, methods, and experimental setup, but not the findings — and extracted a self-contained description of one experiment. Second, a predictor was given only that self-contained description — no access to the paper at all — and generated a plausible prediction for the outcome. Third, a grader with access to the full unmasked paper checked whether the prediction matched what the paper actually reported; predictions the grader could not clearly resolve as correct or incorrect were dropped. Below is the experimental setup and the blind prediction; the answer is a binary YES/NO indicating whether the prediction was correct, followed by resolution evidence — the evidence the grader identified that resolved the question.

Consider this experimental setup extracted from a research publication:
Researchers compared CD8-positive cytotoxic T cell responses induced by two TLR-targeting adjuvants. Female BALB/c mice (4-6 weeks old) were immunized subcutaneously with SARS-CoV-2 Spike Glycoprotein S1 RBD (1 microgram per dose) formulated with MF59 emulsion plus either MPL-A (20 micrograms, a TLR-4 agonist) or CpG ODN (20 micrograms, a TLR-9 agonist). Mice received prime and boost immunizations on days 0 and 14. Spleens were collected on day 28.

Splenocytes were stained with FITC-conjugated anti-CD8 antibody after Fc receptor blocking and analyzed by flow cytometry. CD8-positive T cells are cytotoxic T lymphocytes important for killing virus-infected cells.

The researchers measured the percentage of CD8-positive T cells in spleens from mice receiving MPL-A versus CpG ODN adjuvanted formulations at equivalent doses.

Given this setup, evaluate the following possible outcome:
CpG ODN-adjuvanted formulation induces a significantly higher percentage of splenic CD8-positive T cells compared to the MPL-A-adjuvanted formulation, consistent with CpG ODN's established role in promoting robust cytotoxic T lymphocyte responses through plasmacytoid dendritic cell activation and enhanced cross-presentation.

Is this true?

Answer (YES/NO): NO